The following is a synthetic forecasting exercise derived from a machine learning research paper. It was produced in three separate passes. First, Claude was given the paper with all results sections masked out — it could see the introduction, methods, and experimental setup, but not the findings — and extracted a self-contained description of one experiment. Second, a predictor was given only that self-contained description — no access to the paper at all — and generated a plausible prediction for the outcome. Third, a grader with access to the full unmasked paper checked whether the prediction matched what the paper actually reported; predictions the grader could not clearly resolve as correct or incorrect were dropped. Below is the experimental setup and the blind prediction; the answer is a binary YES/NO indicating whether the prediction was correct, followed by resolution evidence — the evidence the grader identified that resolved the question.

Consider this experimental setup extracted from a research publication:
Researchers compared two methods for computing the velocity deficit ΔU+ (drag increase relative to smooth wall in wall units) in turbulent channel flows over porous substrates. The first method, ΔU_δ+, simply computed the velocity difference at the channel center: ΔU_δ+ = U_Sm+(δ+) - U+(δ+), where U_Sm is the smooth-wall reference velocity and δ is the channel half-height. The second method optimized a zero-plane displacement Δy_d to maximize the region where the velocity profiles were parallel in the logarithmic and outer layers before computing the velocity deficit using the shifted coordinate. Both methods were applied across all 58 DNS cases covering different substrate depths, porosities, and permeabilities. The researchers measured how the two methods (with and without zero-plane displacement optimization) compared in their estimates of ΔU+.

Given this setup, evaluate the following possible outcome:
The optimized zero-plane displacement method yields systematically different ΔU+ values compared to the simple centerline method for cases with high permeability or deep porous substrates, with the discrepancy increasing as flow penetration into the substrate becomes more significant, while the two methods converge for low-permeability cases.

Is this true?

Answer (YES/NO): NO